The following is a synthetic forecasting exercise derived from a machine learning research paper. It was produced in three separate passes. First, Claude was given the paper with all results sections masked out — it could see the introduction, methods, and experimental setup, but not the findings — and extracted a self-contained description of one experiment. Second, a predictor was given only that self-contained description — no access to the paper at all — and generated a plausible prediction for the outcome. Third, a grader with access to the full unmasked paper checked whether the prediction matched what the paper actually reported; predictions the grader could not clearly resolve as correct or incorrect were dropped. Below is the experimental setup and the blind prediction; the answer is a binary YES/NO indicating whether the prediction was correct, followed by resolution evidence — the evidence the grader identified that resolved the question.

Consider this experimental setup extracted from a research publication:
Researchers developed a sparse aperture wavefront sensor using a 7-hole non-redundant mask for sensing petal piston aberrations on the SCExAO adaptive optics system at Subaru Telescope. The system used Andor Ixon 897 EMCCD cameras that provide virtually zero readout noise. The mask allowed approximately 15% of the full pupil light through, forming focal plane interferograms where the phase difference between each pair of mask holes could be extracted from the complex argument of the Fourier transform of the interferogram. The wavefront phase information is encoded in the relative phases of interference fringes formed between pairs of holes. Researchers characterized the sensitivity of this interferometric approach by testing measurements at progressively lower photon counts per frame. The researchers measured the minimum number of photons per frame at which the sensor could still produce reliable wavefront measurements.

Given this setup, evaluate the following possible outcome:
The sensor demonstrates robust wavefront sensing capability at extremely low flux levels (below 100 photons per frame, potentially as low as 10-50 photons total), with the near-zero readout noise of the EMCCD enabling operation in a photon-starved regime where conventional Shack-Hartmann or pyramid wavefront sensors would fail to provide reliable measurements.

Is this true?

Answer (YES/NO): NO